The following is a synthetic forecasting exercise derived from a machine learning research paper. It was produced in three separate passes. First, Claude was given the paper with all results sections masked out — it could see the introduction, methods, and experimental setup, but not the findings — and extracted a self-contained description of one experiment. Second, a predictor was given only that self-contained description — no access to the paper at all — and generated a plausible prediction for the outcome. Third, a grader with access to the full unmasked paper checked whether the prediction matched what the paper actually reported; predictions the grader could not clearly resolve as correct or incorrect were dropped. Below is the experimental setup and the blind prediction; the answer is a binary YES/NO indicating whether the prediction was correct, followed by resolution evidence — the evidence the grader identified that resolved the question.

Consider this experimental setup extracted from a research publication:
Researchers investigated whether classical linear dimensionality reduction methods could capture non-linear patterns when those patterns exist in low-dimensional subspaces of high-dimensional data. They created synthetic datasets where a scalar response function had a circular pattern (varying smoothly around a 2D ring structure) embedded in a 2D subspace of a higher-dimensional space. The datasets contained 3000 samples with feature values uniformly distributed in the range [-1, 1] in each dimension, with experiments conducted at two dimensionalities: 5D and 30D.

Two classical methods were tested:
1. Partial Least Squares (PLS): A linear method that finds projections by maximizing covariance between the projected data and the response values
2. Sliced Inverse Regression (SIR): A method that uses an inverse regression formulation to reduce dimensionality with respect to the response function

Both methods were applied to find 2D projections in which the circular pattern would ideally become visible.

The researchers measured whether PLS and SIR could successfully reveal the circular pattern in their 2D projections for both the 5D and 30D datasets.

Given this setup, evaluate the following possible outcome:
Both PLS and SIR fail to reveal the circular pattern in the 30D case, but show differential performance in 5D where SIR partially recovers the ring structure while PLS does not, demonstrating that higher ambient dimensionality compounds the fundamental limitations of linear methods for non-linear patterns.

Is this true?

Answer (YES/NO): NO